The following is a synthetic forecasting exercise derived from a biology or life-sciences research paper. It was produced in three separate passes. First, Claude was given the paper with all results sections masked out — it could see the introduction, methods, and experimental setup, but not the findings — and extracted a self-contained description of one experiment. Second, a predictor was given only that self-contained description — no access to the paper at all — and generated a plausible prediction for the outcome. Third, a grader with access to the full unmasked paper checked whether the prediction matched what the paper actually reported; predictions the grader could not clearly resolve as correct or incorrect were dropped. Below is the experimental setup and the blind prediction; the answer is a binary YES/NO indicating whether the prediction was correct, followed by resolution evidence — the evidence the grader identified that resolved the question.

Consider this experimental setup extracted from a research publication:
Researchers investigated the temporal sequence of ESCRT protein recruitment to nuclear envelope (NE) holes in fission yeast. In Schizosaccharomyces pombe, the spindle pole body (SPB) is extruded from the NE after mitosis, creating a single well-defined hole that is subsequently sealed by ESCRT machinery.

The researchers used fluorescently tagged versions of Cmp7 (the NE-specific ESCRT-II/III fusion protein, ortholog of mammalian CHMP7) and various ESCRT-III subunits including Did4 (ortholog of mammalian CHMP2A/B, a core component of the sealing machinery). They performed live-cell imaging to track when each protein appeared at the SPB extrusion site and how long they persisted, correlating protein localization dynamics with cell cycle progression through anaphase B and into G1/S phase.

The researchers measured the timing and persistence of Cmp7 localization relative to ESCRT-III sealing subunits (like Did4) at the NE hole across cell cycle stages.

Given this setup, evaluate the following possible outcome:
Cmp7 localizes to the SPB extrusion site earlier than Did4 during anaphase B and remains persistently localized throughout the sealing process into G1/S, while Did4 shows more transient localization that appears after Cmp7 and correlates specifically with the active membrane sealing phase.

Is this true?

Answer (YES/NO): NO